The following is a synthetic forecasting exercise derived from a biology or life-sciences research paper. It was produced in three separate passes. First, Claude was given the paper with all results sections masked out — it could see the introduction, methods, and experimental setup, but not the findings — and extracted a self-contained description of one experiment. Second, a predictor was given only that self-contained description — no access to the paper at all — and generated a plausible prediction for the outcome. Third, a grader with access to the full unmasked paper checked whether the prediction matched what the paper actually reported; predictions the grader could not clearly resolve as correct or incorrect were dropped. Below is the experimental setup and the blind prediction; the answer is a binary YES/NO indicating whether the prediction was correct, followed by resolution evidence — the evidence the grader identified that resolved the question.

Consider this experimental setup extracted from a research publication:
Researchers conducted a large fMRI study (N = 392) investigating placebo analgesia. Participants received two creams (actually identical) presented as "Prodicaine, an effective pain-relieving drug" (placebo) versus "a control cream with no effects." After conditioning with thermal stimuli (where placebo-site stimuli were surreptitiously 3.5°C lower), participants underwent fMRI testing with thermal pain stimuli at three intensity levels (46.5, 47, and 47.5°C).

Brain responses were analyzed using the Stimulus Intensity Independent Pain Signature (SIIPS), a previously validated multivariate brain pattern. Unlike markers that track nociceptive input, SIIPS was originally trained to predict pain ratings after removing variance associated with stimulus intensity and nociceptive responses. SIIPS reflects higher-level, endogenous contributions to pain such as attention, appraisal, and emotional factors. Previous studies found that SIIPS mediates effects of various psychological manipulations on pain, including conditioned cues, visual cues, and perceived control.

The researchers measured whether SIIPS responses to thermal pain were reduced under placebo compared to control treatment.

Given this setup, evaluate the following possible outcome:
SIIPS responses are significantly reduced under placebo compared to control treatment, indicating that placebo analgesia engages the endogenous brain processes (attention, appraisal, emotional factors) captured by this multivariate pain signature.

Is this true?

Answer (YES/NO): YES